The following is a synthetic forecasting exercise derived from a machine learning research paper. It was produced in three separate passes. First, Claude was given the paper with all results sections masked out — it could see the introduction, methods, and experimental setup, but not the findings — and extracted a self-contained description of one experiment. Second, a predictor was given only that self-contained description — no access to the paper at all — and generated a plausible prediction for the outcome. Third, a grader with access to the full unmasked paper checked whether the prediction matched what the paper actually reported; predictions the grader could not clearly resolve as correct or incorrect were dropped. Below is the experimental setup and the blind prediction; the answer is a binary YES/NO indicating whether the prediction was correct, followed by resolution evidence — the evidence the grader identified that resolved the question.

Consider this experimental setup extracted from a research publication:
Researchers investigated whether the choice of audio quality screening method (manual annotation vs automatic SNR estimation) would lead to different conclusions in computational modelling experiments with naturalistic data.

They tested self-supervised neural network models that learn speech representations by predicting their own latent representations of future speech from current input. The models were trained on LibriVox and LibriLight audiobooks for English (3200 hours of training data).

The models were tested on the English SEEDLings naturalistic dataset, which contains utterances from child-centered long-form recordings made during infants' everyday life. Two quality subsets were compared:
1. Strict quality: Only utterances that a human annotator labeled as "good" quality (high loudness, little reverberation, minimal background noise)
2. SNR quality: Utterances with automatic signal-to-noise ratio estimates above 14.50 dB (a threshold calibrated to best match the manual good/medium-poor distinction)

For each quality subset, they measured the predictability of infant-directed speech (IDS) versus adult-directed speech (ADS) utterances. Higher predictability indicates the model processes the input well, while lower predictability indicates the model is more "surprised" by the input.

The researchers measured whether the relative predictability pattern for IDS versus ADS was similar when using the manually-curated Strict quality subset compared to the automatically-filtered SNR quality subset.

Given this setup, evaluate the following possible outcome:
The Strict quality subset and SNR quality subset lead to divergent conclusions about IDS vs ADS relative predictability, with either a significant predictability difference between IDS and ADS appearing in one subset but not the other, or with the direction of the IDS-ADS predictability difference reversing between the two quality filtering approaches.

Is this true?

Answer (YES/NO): NO